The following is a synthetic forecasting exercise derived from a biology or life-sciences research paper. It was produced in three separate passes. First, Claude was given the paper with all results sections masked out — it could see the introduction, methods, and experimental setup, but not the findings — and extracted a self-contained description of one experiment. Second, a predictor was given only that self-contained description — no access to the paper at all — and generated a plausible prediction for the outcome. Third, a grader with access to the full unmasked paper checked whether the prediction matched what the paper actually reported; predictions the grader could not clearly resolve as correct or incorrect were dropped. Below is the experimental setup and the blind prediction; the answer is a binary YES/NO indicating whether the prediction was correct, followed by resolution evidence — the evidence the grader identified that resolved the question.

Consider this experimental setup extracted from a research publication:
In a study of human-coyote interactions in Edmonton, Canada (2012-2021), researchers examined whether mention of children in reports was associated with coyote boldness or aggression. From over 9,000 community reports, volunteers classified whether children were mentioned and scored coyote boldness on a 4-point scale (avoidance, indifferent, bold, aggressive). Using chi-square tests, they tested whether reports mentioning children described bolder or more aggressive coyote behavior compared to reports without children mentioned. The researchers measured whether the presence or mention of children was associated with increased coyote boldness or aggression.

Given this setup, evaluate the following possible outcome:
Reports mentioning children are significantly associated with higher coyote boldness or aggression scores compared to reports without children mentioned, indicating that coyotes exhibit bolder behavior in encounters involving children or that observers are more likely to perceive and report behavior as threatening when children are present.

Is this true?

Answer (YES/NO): NO